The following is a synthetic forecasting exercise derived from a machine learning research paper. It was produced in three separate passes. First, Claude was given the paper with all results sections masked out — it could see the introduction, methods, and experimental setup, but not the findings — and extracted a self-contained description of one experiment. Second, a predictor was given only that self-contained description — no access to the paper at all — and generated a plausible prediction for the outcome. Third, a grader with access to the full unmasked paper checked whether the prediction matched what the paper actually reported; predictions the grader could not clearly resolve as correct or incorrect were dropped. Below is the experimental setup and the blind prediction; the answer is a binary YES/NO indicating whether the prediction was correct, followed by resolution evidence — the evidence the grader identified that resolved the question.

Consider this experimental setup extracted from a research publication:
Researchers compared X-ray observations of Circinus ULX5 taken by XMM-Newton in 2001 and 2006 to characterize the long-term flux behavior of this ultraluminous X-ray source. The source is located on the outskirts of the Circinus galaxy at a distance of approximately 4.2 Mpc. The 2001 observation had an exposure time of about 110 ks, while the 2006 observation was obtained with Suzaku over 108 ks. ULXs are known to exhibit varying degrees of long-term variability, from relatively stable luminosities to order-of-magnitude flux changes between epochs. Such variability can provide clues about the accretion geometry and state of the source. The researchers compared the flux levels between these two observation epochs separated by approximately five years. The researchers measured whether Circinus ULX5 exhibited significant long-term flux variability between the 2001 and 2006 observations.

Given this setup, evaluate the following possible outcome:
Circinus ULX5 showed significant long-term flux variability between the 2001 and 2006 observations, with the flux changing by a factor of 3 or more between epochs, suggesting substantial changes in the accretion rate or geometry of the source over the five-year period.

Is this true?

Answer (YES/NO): NO